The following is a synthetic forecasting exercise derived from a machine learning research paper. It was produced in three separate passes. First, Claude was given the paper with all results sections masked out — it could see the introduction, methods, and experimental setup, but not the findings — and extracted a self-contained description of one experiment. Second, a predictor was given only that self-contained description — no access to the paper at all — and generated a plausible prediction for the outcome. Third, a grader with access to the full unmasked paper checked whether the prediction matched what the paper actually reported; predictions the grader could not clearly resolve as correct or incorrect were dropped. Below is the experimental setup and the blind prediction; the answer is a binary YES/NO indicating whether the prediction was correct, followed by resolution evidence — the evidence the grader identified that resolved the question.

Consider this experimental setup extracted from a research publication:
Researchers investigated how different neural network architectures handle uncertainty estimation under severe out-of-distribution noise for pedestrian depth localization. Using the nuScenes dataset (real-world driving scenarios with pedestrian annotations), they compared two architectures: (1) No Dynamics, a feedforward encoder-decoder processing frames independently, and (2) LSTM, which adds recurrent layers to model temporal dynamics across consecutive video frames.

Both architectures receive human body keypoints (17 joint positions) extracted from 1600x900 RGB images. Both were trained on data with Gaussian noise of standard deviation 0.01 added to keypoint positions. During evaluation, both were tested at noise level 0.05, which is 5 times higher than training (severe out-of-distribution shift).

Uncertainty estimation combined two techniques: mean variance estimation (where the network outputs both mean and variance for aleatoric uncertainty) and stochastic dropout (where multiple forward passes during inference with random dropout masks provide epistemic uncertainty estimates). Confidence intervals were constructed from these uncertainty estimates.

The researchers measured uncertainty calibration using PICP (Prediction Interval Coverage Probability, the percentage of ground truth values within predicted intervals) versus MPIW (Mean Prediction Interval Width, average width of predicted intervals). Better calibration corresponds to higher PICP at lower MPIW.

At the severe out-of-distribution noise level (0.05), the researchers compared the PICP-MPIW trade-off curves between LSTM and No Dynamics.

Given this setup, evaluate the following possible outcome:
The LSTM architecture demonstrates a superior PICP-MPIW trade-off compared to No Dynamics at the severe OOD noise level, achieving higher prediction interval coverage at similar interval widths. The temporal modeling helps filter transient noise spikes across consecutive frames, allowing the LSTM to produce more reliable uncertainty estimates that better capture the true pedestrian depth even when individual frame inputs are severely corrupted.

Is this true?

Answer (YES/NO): YES